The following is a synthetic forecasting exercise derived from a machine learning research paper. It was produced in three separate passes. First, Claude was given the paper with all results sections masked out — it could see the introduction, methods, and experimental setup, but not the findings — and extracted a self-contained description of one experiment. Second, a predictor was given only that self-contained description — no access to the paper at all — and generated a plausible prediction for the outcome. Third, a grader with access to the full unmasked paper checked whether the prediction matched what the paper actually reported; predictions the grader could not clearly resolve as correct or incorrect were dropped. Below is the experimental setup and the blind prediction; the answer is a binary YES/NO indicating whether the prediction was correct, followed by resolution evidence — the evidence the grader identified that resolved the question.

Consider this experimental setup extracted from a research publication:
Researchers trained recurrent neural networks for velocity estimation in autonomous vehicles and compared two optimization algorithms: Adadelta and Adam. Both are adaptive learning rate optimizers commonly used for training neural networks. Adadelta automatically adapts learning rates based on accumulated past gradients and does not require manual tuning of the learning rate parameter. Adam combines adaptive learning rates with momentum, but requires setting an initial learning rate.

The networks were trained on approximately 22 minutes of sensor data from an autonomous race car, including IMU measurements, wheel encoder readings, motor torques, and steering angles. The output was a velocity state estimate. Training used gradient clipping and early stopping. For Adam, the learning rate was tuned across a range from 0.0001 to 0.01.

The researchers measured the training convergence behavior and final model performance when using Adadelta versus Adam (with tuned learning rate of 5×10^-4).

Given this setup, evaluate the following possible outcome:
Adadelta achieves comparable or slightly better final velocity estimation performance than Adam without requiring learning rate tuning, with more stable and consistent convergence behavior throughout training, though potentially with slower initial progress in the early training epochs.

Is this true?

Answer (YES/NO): NO